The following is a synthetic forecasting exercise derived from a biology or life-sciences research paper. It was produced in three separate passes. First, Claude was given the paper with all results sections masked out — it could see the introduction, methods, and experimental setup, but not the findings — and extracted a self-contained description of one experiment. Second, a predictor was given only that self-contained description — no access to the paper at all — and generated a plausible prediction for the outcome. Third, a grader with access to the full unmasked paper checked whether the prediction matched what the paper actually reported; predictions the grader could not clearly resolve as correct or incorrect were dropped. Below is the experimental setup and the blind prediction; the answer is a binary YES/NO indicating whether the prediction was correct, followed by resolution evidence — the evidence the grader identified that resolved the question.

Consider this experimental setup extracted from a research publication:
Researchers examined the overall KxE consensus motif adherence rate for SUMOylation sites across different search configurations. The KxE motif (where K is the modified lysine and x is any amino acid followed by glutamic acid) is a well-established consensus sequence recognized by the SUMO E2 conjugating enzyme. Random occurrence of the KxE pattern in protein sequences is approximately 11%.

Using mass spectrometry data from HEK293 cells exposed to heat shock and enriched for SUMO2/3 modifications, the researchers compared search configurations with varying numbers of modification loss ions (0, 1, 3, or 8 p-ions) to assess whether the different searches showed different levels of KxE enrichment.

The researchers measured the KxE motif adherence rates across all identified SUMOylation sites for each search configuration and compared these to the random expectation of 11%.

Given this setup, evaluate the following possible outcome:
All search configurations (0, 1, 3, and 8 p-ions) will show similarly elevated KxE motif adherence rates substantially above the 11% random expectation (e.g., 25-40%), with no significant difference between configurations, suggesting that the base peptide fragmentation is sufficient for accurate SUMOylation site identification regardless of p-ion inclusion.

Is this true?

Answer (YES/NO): YES